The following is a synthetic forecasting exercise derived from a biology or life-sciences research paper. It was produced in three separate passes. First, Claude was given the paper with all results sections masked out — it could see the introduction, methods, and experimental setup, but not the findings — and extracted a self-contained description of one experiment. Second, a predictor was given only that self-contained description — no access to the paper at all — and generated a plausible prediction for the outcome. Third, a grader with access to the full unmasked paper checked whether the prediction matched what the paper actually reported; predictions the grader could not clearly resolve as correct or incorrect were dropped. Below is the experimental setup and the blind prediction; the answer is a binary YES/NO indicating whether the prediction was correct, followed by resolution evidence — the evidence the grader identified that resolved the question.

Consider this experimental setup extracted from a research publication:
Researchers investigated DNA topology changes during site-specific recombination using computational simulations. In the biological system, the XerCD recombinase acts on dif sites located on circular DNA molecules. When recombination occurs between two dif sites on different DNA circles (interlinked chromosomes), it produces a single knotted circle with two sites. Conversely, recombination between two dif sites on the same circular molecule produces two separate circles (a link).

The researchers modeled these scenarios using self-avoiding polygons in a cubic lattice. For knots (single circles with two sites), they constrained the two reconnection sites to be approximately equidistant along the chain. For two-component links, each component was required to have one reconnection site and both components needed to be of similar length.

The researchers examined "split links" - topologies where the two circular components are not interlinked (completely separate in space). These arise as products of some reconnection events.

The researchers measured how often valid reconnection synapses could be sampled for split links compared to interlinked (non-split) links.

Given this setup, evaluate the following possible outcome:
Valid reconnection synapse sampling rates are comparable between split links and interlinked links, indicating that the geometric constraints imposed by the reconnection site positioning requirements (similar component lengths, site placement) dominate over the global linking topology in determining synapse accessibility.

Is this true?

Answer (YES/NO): NO